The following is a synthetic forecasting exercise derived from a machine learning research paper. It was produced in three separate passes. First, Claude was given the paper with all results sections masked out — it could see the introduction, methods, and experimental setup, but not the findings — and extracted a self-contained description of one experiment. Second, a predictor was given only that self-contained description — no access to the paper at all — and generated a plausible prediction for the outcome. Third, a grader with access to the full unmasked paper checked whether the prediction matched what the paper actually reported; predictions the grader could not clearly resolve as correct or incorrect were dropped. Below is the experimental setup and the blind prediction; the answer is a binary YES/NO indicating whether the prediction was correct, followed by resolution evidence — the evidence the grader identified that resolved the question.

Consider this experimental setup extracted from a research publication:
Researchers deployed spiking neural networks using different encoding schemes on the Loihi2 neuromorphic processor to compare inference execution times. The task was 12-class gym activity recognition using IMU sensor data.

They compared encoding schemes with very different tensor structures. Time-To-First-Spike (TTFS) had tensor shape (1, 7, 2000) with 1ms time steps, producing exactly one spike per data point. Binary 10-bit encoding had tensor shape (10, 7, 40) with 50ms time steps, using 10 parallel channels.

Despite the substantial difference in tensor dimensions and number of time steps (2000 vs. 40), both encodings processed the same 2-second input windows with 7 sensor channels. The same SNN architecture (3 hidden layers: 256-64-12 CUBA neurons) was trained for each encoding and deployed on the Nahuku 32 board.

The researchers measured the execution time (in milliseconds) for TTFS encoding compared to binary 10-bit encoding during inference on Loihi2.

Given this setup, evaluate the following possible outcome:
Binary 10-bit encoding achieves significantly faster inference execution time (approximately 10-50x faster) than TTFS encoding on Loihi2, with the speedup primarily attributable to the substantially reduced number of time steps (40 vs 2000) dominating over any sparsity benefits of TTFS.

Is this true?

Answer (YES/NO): NO